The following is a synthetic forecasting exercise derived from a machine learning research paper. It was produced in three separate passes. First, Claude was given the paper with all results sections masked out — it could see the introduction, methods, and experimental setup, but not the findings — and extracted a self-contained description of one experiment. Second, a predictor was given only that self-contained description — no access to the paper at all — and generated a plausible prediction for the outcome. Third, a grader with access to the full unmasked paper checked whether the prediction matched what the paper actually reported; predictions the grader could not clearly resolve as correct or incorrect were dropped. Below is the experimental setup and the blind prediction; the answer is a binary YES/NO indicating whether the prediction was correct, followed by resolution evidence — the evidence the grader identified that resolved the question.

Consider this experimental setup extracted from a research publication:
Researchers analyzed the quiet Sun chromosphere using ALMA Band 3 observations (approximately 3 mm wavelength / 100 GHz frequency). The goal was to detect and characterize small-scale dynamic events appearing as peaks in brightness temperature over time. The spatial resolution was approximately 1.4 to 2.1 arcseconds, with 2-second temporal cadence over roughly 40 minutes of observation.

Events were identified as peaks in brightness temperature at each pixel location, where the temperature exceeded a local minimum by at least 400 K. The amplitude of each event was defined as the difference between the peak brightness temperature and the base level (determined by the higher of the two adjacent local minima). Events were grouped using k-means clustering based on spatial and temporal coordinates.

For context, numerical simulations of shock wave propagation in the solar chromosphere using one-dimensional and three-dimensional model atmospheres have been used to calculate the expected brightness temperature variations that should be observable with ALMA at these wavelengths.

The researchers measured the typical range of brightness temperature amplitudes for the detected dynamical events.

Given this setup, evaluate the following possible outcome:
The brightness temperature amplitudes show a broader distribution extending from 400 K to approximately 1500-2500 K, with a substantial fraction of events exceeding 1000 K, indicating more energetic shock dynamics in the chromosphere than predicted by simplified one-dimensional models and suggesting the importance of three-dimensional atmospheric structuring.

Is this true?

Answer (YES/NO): NO